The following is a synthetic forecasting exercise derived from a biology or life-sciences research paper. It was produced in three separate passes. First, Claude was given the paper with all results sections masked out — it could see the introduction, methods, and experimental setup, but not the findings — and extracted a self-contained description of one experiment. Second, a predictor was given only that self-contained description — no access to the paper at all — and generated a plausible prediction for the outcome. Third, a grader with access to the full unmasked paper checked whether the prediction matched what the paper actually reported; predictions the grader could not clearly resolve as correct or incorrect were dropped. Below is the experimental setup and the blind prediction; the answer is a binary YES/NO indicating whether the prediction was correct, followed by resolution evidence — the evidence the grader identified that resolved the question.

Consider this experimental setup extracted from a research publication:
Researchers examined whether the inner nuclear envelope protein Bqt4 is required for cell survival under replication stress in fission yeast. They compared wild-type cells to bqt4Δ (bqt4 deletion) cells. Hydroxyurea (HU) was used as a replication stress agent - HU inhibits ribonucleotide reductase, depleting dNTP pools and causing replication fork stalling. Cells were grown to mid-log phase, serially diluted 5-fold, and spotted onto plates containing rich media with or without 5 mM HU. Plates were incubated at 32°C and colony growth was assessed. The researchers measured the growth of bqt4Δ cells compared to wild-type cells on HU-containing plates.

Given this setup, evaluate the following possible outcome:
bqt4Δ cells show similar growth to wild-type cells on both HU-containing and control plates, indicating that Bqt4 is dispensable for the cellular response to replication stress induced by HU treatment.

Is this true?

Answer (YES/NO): NO